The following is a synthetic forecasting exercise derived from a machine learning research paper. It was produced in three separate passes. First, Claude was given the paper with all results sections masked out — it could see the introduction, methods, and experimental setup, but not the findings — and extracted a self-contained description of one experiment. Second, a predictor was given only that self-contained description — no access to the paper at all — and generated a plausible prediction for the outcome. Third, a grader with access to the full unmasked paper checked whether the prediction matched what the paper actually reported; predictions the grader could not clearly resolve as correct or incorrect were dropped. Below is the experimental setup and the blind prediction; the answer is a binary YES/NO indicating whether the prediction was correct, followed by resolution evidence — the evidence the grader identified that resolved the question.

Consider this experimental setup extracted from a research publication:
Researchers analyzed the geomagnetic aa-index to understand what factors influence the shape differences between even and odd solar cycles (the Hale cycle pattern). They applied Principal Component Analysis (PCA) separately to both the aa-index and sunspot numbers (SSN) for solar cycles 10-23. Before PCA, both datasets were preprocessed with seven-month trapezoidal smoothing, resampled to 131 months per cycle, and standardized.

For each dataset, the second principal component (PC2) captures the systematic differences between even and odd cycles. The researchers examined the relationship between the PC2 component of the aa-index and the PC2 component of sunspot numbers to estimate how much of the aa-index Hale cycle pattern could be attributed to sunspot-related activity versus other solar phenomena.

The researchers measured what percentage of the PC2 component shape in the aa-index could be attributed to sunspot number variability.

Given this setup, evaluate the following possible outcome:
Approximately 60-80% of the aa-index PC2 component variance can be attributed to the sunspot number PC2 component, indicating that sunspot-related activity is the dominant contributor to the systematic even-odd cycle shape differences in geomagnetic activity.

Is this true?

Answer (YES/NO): NO